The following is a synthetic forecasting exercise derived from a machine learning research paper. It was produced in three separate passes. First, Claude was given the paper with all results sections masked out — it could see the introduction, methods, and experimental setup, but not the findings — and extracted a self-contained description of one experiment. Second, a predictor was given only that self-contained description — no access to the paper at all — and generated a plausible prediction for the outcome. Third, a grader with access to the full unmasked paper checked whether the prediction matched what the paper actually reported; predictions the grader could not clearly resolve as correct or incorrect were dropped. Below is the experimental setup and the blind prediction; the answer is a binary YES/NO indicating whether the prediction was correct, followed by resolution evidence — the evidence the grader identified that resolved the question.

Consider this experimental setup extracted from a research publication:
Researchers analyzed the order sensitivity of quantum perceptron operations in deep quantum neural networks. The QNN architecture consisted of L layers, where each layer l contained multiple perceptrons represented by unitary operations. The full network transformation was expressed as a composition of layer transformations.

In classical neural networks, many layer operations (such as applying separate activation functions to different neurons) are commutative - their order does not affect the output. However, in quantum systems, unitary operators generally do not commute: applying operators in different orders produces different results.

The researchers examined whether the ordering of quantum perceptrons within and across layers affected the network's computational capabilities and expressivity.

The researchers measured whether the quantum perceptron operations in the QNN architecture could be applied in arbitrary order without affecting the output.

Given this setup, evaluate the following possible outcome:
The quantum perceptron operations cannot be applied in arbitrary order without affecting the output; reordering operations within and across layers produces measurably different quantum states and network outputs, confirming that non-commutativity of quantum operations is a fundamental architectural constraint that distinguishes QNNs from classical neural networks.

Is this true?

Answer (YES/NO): YES